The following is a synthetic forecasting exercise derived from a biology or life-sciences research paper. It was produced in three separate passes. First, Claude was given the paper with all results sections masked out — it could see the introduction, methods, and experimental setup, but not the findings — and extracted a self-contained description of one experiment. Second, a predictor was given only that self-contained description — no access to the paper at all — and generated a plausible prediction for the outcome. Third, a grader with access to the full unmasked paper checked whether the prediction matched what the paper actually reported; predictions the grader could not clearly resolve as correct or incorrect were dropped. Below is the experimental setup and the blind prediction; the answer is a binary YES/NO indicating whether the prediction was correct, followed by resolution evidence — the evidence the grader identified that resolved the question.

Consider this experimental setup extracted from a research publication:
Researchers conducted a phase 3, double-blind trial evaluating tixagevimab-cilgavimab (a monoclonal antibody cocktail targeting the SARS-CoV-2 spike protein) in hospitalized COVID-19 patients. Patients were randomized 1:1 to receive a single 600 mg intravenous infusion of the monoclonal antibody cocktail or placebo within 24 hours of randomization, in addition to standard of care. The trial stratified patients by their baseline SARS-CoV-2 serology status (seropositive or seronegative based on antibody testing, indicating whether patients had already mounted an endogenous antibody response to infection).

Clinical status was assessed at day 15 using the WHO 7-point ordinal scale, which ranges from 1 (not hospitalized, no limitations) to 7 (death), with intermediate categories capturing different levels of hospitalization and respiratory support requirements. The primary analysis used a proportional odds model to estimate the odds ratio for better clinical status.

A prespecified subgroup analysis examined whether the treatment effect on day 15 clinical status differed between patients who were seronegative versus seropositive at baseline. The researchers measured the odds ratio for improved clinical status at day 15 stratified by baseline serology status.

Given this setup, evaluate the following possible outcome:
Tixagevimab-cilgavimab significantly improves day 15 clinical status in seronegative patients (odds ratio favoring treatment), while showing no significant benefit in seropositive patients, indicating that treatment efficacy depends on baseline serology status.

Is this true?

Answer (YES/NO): NO